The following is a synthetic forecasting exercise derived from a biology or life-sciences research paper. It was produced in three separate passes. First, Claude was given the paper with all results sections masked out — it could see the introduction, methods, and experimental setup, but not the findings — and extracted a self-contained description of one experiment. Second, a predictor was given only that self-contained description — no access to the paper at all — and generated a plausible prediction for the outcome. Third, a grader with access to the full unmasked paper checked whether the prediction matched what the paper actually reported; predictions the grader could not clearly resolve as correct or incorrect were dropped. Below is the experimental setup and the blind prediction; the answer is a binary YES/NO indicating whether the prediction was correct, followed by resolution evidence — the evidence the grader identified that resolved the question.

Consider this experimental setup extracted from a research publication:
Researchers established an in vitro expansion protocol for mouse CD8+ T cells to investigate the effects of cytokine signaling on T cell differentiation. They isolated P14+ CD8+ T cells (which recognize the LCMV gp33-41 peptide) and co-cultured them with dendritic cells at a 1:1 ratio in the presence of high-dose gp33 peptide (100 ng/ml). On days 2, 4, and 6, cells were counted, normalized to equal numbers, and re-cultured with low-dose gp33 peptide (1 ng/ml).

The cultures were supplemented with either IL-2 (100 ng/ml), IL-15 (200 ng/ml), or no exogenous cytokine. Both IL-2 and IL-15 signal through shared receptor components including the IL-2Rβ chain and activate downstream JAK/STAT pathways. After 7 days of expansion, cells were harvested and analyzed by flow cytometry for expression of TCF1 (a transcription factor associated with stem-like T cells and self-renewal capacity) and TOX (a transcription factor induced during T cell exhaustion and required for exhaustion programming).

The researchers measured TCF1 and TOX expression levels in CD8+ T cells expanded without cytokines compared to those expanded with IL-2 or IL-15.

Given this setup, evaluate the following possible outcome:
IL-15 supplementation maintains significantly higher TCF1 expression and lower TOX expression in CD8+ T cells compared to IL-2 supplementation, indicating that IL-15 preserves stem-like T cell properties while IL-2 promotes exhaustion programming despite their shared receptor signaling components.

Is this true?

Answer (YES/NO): NO